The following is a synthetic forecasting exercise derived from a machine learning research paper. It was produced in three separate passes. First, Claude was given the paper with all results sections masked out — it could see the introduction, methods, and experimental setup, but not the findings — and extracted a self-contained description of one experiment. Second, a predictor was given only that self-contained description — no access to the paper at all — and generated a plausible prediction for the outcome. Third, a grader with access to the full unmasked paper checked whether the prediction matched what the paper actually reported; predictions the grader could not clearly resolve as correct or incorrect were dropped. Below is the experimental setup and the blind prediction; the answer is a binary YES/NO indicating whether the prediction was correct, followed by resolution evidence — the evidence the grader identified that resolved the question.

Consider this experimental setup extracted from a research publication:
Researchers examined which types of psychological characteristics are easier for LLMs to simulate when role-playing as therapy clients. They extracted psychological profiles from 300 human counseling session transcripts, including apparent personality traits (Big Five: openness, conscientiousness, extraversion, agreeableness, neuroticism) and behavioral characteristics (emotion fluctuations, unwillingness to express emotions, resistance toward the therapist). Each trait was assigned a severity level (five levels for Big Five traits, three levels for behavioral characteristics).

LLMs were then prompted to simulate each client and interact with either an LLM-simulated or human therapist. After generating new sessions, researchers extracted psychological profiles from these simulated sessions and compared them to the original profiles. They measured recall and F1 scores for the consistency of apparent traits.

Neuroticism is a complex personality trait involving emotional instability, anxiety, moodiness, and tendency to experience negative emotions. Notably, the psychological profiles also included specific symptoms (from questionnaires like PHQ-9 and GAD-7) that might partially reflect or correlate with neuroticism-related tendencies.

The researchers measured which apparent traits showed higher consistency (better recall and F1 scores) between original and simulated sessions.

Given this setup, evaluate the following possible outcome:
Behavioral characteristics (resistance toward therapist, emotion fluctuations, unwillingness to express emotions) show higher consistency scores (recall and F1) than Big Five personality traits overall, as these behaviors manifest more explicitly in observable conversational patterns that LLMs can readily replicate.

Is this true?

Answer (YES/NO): NO